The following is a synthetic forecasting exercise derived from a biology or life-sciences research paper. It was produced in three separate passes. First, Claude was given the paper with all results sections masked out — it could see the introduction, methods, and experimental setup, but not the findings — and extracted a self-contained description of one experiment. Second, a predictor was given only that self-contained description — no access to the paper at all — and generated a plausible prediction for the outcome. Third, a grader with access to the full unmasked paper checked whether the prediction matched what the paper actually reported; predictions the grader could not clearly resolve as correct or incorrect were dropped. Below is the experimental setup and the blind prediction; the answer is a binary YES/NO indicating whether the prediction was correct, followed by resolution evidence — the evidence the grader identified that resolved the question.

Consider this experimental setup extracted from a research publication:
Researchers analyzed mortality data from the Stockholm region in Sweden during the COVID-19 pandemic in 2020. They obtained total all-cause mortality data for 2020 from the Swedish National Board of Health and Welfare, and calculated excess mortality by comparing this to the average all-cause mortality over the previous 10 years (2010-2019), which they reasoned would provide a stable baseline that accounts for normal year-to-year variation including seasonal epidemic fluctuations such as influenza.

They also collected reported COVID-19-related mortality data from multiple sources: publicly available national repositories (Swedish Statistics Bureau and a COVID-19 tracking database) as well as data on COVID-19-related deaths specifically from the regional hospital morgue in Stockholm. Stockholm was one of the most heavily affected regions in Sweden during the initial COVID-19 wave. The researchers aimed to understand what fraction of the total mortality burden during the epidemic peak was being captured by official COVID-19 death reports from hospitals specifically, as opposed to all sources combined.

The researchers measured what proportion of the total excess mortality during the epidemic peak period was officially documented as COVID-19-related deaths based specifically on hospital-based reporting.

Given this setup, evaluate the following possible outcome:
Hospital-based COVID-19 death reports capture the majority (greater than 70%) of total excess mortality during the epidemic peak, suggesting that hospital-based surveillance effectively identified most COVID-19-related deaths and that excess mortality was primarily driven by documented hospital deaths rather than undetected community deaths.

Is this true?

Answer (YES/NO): NO